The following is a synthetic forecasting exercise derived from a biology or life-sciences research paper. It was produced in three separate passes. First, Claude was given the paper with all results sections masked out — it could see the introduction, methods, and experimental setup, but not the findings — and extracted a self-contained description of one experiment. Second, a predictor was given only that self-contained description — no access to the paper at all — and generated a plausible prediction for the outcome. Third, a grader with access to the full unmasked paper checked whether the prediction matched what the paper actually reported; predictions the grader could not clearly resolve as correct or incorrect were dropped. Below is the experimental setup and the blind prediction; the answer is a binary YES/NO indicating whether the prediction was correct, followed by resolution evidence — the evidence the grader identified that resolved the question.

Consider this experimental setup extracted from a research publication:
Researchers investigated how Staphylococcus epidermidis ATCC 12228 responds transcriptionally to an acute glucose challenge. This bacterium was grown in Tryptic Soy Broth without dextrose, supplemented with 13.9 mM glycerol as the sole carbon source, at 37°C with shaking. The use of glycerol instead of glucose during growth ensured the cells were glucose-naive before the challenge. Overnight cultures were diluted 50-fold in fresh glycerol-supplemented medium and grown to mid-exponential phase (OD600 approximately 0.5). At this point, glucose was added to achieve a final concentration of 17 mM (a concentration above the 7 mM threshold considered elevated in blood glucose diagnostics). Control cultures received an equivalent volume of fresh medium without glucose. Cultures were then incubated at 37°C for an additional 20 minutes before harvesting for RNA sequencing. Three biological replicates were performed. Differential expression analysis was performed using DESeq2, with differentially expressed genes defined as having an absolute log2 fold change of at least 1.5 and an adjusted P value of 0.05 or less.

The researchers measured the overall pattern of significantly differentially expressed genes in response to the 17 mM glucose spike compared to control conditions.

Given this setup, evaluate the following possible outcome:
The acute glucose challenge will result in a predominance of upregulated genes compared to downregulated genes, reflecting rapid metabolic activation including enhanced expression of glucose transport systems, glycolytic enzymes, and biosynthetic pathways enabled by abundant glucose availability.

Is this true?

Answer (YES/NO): NO